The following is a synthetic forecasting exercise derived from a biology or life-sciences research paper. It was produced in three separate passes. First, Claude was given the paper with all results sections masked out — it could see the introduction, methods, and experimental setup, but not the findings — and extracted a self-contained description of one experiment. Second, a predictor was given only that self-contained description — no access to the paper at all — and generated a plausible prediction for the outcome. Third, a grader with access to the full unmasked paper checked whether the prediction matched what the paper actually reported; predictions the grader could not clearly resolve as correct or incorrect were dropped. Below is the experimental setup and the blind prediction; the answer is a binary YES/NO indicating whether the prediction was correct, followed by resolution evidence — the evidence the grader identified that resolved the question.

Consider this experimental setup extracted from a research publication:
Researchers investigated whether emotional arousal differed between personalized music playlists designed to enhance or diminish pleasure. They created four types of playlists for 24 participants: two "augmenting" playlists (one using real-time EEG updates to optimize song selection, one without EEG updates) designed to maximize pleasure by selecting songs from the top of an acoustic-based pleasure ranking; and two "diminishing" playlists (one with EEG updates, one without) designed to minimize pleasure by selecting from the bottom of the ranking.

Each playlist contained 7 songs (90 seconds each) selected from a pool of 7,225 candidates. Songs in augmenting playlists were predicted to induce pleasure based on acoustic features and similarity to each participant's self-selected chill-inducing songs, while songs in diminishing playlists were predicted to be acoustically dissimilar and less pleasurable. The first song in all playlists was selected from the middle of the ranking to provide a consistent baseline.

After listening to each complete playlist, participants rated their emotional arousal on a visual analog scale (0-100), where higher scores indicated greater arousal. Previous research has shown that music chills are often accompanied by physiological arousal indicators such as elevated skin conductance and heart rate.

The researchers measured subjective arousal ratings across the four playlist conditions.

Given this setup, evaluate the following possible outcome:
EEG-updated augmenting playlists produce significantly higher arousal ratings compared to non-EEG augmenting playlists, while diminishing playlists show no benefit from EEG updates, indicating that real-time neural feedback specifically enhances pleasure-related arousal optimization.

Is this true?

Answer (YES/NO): NO